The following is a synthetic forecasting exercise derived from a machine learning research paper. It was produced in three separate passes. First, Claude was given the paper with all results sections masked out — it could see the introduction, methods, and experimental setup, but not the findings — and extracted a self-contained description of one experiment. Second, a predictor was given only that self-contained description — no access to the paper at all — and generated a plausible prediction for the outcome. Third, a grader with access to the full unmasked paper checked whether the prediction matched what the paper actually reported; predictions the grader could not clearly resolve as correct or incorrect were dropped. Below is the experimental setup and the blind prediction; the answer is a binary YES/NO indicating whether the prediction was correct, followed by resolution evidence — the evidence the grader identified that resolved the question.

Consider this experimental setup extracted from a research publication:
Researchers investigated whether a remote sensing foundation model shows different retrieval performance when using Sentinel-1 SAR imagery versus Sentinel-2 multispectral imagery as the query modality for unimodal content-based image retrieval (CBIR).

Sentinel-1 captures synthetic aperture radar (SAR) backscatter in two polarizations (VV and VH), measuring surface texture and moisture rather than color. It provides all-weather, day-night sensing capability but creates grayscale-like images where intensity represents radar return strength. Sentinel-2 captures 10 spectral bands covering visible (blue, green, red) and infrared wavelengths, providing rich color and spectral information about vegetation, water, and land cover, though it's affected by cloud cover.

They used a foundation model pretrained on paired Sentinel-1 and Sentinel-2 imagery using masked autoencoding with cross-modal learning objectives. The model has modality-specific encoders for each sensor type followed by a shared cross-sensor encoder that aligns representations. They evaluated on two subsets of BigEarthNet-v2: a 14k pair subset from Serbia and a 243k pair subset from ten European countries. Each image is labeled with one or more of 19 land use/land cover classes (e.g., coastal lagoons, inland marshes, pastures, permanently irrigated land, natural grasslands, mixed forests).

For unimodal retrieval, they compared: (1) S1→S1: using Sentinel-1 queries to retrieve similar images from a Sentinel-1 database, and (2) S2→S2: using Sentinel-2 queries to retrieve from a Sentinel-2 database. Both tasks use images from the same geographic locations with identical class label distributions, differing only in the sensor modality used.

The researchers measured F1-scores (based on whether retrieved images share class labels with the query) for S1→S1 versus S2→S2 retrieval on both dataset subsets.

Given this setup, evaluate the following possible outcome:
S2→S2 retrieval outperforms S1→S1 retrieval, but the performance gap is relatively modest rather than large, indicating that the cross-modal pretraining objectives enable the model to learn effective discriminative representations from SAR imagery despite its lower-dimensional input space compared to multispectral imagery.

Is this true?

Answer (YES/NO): NO